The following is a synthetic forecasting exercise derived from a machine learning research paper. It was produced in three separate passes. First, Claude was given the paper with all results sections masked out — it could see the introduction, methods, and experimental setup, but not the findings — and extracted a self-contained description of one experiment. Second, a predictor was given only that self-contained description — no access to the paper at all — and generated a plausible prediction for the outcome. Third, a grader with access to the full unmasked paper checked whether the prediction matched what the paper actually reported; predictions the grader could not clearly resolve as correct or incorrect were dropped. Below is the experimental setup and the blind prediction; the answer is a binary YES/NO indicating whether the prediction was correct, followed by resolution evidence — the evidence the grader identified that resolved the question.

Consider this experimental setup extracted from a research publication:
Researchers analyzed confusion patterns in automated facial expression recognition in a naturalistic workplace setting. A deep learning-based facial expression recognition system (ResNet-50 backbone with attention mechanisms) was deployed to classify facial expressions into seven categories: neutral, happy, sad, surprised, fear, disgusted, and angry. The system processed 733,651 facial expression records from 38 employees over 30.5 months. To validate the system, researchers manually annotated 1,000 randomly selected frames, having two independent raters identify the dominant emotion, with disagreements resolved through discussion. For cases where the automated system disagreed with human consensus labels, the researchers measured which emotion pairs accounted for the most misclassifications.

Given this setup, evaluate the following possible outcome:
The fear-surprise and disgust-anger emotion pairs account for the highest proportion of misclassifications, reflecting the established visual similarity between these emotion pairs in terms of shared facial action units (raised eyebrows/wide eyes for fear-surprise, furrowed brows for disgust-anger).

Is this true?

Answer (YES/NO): NO